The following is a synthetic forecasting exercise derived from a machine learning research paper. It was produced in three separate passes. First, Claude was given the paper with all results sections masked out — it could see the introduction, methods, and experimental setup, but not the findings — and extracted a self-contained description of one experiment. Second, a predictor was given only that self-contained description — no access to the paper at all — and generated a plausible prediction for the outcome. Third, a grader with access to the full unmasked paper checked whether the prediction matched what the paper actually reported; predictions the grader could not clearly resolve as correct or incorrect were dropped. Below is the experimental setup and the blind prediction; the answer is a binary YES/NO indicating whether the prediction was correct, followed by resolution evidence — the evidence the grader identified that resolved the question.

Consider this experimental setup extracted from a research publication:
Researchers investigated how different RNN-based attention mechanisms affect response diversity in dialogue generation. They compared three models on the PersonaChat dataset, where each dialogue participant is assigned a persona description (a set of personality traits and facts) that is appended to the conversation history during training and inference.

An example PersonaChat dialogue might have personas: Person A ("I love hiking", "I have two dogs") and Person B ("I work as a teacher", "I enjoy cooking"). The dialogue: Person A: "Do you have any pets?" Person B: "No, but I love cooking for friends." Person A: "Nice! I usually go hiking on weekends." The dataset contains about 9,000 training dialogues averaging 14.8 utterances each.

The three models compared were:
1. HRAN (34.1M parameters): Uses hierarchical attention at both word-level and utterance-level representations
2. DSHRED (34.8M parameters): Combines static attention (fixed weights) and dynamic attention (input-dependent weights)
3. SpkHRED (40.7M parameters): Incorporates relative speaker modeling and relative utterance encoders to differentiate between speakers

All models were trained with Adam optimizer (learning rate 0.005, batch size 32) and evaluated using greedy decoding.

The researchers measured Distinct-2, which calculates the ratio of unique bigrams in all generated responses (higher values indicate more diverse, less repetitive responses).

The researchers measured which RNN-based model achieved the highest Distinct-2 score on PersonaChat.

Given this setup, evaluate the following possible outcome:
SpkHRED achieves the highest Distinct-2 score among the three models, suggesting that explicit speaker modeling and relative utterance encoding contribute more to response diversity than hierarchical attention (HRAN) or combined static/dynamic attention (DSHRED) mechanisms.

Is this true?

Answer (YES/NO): NO